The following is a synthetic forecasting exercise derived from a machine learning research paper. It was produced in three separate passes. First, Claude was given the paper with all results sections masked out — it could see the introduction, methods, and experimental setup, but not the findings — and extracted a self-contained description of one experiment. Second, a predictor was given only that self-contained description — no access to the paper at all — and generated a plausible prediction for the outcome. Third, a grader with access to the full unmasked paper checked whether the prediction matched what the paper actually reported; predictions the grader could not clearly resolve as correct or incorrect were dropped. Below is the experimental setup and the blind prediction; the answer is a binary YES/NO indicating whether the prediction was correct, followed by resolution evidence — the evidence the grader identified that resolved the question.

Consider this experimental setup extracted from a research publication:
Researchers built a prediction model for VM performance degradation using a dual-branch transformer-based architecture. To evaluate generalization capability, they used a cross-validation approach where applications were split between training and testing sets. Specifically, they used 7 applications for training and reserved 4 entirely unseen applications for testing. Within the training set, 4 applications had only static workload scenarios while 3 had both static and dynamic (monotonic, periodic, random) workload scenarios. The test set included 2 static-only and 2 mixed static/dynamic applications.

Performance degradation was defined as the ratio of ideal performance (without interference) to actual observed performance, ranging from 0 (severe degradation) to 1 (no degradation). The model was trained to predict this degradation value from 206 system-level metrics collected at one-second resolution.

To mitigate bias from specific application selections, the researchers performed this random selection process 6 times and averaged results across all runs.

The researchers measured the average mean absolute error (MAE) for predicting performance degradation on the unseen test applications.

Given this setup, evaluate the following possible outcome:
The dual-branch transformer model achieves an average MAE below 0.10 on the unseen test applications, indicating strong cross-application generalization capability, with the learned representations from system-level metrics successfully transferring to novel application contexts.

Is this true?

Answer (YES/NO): YES